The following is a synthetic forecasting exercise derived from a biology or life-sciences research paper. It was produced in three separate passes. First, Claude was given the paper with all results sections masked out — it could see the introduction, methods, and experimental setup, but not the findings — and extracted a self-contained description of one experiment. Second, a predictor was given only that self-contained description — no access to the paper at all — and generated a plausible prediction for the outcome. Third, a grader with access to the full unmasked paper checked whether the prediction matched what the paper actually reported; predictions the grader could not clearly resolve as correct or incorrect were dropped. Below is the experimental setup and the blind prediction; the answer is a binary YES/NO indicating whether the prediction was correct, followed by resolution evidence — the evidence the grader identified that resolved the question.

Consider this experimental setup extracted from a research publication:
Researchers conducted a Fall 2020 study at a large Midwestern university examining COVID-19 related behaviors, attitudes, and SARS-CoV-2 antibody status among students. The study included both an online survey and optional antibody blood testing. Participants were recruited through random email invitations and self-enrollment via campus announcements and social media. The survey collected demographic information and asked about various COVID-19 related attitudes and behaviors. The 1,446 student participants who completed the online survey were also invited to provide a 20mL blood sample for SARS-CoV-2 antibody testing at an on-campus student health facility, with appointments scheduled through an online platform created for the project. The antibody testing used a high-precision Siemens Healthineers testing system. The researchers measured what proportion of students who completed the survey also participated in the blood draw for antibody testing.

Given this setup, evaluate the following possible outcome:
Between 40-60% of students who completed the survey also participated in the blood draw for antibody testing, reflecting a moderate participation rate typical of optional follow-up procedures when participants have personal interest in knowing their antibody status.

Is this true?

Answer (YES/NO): NO